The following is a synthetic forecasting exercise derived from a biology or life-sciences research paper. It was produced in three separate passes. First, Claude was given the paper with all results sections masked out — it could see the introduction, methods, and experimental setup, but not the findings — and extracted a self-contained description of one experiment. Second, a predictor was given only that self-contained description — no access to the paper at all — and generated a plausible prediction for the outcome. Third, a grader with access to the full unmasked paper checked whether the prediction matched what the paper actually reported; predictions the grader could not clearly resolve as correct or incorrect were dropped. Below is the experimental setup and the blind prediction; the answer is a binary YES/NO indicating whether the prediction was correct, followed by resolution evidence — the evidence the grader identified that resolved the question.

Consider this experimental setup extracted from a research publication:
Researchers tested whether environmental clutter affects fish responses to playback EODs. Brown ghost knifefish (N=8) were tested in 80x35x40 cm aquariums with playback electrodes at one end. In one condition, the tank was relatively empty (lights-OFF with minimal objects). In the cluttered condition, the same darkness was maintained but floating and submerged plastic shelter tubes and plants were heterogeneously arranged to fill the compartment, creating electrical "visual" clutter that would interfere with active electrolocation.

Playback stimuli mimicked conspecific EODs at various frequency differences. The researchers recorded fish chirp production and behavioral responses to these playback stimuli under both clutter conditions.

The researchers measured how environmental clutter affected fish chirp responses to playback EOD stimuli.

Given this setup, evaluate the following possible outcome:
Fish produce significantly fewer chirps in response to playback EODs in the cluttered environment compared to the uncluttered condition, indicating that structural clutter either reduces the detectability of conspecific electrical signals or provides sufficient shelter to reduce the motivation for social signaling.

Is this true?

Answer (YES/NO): NO